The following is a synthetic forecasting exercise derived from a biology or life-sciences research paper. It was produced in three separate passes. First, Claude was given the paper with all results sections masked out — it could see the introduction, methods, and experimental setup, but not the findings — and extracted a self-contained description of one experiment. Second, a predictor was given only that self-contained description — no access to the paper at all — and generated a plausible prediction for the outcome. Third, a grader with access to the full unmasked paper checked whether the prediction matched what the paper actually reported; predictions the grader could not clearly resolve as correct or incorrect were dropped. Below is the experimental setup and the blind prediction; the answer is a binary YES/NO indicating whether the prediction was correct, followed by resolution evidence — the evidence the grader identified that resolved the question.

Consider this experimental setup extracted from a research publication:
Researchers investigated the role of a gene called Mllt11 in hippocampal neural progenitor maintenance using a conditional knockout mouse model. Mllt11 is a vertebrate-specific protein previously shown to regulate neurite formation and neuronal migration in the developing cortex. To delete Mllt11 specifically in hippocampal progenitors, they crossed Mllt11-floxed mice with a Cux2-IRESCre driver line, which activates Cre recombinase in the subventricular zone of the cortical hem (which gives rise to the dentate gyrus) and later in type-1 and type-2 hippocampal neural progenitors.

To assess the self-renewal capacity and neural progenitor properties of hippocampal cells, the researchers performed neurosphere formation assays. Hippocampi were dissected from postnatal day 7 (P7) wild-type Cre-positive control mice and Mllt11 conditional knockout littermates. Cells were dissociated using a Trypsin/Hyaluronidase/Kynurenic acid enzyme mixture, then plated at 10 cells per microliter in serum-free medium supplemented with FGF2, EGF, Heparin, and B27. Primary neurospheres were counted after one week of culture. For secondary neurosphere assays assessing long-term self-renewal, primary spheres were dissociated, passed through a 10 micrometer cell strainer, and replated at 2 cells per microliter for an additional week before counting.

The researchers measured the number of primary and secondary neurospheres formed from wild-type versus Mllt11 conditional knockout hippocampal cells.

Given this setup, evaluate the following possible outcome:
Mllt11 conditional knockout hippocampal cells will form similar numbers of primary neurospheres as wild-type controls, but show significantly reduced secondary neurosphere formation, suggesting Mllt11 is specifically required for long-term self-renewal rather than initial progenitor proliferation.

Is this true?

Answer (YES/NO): NO